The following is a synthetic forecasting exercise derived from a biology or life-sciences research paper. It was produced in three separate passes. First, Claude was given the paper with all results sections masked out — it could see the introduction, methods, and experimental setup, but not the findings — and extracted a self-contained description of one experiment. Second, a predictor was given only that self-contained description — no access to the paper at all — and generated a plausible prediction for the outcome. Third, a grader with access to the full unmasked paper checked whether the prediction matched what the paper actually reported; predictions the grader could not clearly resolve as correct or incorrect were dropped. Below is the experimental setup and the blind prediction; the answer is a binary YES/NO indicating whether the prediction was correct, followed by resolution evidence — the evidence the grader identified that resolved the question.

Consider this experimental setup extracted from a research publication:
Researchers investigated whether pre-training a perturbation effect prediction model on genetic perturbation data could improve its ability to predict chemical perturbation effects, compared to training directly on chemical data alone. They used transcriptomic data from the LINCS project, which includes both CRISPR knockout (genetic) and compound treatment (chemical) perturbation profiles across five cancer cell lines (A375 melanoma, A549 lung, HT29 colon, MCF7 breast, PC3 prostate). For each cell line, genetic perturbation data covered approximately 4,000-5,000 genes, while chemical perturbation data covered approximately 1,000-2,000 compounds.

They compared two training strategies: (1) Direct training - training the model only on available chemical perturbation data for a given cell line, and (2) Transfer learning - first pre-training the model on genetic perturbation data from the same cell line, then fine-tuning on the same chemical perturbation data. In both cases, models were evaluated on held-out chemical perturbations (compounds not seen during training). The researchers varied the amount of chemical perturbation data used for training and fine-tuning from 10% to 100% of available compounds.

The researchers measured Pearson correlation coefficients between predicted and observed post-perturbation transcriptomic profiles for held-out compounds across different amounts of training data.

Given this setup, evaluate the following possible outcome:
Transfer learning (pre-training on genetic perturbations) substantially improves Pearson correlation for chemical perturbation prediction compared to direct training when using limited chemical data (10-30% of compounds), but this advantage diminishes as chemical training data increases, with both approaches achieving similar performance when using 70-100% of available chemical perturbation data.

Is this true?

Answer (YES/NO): NO